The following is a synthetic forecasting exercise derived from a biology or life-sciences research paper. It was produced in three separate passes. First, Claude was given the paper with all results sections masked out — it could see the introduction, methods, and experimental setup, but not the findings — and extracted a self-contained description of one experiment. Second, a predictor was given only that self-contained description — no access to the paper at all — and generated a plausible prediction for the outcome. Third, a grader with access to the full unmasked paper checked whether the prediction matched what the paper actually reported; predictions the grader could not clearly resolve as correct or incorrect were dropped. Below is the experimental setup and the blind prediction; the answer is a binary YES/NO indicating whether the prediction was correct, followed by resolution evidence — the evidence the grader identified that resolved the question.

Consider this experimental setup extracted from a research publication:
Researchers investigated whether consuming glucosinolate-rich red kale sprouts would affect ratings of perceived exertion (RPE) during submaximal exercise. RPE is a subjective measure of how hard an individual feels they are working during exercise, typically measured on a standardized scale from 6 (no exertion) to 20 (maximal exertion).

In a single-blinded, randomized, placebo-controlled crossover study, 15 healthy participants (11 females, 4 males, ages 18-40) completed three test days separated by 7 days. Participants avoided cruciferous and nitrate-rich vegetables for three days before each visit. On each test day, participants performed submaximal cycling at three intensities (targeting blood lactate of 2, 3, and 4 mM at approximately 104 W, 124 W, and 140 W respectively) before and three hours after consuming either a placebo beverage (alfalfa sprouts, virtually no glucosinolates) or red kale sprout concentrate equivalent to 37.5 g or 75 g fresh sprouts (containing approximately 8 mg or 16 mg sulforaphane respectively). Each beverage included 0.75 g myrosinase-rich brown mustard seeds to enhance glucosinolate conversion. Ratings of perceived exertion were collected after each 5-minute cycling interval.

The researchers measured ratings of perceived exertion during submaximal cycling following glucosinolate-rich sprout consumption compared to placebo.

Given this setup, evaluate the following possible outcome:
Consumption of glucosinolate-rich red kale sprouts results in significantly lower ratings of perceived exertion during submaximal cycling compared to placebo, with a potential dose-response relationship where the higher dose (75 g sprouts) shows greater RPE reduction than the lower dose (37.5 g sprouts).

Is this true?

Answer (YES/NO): NO